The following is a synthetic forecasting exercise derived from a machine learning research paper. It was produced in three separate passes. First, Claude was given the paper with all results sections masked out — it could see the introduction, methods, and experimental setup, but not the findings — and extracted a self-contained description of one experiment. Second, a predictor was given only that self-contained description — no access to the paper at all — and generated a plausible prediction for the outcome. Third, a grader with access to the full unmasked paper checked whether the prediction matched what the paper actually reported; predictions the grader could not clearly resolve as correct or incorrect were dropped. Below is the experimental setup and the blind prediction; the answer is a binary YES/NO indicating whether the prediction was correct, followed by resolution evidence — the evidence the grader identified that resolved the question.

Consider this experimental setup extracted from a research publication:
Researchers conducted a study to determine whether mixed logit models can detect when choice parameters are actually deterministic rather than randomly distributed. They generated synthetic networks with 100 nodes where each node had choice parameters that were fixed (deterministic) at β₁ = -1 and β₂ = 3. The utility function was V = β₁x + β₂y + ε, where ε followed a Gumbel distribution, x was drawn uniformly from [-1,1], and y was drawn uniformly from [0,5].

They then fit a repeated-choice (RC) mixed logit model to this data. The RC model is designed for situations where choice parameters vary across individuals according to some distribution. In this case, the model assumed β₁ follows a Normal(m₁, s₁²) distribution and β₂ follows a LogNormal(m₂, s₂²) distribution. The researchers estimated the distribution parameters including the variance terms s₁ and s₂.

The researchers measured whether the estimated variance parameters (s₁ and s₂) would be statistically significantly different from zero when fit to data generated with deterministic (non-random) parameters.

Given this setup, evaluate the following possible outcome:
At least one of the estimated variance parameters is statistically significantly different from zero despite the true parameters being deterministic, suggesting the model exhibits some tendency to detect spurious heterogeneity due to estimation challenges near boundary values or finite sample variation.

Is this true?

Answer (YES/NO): NO